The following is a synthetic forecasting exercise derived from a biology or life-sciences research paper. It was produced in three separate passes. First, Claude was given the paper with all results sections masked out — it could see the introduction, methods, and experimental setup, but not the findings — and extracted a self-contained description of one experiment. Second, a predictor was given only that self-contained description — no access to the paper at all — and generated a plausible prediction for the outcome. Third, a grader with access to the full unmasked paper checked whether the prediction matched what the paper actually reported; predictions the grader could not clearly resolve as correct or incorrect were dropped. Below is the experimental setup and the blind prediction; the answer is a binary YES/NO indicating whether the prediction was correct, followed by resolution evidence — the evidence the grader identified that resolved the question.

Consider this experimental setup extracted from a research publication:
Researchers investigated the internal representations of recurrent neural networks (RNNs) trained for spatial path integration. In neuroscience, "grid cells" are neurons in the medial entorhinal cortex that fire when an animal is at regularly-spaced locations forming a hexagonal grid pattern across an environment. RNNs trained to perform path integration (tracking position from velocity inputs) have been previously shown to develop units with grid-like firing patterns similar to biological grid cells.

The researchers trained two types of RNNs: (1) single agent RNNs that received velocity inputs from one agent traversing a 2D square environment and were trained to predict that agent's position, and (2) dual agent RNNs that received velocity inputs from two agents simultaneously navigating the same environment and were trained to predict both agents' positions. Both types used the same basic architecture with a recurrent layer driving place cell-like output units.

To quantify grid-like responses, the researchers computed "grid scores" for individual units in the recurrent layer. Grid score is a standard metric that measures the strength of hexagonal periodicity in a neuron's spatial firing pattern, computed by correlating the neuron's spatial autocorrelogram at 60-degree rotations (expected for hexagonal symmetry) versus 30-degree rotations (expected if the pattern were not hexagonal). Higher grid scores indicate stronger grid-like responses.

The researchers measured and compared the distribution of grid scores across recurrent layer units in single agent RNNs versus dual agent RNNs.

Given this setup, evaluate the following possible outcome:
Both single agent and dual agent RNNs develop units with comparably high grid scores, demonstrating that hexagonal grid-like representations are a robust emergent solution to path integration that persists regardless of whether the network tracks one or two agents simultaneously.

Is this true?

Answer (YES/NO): NO